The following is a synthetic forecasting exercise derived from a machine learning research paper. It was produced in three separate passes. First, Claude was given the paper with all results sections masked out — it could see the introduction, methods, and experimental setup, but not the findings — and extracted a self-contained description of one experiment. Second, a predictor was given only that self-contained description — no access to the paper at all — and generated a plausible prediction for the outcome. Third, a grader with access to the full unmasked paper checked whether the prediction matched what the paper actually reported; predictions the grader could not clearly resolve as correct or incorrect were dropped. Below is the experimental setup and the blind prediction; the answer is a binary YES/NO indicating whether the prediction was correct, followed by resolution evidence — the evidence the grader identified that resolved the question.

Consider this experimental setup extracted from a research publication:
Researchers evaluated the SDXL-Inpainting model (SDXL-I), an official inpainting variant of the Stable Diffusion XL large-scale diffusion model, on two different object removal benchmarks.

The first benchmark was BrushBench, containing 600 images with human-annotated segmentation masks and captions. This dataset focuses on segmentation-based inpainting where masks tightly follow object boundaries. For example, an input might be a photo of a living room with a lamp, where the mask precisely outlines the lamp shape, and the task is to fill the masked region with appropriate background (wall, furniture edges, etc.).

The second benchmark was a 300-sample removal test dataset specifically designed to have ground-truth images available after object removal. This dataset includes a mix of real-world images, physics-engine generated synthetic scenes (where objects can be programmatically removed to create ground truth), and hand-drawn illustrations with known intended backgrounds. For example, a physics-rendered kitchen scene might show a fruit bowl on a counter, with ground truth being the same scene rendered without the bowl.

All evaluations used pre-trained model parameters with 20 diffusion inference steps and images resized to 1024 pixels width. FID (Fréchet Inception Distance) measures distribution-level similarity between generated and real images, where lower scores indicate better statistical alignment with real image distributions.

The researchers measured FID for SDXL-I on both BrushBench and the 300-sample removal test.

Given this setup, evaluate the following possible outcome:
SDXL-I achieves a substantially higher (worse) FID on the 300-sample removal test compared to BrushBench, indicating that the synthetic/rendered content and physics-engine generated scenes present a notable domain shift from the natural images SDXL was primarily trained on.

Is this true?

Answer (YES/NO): NO